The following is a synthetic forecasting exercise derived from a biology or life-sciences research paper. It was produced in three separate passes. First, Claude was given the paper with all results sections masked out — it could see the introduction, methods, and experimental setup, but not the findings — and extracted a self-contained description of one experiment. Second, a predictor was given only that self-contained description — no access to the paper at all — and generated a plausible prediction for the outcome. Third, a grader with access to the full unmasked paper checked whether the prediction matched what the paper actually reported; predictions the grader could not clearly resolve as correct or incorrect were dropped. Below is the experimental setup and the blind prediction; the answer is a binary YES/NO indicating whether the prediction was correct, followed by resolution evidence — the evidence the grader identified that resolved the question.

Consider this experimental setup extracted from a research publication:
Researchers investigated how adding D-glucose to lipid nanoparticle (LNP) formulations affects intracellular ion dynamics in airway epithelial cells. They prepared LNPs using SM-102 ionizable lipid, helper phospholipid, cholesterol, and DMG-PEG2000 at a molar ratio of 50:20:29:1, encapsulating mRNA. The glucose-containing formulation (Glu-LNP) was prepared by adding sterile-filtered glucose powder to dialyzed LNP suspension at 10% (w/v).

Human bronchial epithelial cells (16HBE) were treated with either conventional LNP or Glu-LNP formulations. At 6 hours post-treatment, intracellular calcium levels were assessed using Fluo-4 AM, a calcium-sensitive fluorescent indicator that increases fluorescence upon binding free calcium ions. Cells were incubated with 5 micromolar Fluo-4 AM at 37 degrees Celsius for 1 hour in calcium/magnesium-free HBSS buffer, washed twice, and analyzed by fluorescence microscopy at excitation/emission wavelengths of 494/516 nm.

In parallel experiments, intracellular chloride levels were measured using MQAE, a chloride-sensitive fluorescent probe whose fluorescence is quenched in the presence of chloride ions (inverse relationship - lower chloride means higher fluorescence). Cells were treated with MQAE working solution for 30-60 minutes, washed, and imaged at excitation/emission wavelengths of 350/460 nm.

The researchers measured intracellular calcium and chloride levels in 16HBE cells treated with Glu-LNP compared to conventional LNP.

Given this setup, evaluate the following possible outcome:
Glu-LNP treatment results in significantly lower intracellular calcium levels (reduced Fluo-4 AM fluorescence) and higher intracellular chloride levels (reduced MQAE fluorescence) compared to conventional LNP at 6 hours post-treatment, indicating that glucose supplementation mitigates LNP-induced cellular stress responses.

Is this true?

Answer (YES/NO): NO